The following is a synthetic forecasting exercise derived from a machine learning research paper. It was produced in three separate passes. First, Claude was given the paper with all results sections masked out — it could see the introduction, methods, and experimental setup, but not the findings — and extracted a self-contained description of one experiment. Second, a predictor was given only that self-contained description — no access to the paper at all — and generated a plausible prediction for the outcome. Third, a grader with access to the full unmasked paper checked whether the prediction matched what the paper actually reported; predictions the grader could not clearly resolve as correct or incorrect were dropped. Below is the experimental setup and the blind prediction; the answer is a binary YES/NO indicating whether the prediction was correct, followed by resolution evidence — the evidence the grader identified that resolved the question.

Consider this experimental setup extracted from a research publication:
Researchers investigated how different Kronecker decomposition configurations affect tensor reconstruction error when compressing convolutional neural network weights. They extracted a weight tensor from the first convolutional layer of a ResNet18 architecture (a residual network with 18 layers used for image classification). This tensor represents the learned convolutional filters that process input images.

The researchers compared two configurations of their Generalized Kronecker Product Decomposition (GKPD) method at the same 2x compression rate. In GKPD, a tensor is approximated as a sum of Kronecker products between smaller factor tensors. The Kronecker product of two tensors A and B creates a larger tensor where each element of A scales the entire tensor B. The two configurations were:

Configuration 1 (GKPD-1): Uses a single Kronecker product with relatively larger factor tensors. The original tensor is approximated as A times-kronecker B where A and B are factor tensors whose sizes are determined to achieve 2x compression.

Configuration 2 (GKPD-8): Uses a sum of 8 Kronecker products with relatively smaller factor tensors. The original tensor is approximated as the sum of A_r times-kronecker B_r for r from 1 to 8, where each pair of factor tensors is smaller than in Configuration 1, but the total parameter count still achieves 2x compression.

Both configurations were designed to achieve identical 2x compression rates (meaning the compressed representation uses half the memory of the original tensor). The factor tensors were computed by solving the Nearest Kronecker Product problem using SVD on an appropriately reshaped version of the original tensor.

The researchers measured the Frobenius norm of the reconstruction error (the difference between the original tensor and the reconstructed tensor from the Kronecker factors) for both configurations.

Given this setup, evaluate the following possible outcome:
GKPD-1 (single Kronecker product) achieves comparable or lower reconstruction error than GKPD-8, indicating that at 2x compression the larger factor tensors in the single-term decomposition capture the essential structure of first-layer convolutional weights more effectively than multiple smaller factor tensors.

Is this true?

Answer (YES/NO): NO